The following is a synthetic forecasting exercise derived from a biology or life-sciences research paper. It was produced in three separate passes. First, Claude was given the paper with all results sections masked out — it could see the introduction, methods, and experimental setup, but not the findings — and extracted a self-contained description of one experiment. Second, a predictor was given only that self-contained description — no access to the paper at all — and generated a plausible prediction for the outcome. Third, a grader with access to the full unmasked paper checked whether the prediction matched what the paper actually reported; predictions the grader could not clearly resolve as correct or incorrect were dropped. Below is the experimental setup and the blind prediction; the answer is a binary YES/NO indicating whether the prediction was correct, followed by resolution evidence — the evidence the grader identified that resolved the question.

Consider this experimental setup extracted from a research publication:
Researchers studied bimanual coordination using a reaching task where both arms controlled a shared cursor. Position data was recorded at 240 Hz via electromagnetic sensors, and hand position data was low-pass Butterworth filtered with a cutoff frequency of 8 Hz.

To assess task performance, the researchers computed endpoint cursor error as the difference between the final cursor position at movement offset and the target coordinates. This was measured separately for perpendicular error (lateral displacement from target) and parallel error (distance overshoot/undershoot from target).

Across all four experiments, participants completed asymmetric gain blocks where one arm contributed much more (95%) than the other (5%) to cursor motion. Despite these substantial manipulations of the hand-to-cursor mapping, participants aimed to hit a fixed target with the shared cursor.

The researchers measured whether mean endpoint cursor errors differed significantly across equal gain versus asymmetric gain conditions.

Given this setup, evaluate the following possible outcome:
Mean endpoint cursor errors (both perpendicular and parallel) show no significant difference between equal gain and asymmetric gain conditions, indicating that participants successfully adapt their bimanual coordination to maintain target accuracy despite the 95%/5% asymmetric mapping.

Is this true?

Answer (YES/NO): NO